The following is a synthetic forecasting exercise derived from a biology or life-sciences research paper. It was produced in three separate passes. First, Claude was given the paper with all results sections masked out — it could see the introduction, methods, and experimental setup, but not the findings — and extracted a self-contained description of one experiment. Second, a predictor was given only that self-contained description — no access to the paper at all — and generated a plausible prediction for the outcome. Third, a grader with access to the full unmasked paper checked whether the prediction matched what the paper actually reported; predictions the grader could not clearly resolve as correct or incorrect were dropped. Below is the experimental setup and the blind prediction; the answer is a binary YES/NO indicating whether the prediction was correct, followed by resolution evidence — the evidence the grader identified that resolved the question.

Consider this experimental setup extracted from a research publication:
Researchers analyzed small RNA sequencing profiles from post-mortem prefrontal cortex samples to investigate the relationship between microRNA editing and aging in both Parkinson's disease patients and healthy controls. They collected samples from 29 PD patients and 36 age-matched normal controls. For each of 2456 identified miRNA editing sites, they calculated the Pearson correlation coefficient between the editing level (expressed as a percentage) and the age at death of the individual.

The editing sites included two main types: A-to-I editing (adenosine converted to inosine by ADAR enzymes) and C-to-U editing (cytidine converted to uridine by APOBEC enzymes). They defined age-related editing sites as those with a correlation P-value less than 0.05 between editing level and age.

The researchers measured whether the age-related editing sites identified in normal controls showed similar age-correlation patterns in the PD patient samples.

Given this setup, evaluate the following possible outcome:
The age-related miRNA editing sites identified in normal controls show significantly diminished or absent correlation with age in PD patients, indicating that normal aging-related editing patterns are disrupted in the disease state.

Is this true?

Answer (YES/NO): YES